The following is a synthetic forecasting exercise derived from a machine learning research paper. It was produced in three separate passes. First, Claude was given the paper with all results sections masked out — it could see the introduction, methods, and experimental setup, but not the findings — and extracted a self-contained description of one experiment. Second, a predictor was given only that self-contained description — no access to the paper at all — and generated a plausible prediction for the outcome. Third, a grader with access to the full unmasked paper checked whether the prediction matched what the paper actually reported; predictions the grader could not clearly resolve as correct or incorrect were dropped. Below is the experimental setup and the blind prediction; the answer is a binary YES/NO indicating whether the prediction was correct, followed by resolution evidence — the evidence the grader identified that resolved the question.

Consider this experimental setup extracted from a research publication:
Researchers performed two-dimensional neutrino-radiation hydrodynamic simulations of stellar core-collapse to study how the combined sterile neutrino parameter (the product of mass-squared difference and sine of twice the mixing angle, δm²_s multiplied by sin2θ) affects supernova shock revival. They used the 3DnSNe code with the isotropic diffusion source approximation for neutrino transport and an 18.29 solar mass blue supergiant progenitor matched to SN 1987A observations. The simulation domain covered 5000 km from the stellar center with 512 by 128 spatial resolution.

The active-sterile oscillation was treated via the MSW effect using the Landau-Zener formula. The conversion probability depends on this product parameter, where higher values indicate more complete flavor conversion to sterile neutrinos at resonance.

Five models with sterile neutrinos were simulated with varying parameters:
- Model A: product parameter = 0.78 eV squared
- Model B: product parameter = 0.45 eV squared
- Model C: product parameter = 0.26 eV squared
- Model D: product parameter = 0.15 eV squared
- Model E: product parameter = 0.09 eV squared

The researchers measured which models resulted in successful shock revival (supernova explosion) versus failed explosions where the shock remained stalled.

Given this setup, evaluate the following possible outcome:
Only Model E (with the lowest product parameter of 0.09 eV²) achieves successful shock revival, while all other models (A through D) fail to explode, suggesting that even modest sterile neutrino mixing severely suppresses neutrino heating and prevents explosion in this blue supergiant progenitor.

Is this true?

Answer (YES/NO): NO